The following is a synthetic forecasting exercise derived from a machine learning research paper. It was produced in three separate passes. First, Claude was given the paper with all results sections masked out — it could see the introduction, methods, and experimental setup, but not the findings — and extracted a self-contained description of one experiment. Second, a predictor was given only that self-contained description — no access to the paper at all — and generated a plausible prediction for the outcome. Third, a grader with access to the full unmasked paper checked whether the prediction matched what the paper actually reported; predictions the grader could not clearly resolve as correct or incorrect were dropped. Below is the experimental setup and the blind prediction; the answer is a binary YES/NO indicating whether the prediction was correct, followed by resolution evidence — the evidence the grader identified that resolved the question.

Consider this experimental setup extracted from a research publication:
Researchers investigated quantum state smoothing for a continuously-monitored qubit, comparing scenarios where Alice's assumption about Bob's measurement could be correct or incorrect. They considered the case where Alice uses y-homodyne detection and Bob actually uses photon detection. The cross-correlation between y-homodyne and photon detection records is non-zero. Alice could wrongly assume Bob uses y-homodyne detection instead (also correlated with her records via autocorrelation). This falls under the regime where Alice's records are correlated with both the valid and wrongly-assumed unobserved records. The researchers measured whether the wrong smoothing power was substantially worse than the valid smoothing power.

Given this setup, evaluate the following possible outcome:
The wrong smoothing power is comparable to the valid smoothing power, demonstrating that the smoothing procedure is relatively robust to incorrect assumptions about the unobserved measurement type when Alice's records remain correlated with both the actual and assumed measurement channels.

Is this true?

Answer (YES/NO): YES